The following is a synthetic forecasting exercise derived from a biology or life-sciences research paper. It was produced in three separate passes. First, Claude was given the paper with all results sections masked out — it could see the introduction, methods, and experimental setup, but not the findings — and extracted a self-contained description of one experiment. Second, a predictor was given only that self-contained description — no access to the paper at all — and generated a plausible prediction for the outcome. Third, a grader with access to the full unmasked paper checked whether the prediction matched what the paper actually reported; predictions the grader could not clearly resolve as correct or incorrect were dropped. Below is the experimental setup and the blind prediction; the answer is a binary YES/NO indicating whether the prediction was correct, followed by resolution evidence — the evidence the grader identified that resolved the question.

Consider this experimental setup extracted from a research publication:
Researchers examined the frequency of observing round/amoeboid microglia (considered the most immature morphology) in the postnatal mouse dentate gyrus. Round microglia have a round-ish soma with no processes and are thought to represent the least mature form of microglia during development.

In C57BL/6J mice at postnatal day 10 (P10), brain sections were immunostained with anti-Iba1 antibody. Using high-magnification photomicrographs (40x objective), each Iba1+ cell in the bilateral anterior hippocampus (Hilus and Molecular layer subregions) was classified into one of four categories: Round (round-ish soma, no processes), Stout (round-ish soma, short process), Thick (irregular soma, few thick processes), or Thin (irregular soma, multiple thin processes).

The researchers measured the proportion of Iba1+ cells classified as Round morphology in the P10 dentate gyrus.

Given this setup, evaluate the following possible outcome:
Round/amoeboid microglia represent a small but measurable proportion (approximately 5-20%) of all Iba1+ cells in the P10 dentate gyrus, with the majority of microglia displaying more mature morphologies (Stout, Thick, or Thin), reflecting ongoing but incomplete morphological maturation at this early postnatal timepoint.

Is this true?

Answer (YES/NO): NO